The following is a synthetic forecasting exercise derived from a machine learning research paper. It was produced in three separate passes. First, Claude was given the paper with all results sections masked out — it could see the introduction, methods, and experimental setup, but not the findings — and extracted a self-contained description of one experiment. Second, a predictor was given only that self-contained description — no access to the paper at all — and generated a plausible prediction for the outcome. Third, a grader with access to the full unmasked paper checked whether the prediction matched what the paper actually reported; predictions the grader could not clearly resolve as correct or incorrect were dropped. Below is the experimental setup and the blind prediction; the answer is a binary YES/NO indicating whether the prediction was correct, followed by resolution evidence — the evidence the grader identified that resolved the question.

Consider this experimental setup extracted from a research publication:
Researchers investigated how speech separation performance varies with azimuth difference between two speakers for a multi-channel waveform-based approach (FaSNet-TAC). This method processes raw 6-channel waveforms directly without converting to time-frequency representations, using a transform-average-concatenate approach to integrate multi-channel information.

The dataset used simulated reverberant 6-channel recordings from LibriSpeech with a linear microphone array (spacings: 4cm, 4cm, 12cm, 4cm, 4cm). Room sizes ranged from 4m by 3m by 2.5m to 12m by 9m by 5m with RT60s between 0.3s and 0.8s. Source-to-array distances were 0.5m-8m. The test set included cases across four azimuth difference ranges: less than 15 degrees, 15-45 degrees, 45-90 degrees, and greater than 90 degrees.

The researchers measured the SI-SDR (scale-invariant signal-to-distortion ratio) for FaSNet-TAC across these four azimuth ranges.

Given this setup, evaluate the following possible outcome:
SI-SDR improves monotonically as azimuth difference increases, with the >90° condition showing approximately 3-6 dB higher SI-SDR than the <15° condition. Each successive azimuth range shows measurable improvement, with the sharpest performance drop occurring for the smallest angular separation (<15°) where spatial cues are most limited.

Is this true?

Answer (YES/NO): YES